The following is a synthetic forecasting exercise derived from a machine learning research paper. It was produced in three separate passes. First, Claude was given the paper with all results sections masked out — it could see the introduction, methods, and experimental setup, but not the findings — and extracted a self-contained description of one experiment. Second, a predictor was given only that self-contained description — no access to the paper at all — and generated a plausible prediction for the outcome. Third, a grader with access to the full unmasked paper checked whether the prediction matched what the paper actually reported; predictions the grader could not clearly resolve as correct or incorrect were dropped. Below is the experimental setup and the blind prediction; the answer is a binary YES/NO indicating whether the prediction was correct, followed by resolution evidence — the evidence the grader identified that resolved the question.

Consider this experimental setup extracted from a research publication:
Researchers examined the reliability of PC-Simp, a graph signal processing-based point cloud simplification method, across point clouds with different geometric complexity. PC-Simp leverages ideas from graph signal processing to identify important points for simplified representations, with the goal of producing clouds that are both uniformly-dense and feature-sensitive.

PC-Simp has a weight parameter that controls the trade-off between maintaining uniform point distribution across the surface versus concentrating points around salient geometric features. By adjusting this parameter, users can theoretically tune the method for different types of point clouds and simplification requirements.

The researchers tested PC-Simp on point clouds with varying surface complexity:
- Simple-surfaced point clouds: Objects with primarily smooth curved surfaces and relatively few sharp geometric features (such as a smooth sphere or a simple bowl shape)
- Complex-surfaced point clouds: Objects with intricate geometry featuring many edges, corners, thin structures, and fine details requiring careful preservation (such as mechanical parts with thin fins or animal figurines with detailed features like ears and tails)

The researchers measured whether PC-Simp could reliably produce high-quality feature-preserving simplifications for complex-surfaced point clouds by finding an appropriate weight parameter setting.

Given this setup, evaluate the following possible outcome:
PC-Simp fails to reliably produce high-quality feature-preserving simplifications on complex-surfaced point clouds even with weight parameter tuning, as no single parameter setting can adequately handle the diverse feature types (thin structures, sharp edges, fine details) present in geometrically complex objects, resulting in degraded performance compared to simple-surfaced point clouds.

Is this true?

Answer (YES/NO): YES